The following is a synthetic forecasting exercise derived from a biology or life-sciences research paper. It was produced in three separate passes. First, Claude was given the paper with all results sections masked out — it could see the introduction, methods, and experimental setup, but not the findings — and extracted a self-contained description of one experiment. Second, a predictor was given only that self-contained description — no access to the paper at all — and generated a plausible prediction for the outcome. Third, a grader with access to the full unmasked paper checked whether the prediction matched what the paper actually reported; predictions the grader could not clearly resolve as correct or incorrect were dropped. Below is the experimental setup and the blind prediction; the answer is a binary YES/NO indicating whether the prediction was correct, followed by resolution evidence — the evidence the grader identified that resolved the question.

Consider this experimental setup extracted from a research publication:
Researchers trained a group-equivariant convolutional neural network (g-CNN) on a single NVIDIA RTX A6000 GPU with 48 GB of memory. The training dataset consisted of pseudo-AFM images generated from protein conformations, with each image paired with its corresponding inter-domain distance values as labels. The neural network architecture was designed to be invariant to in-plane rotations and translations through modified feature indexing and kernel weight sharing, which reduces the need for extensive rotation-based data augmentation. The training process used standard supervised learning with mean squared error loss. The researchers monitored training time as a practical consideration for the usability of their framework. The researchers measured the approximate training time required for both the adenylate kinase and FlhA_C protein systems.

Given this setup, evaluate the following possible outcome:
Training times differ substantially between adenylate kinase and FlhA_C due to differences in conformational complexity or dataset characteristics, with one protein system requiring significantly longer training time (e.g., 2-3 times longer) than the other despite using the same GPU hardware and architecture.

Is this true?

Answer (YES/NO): NO